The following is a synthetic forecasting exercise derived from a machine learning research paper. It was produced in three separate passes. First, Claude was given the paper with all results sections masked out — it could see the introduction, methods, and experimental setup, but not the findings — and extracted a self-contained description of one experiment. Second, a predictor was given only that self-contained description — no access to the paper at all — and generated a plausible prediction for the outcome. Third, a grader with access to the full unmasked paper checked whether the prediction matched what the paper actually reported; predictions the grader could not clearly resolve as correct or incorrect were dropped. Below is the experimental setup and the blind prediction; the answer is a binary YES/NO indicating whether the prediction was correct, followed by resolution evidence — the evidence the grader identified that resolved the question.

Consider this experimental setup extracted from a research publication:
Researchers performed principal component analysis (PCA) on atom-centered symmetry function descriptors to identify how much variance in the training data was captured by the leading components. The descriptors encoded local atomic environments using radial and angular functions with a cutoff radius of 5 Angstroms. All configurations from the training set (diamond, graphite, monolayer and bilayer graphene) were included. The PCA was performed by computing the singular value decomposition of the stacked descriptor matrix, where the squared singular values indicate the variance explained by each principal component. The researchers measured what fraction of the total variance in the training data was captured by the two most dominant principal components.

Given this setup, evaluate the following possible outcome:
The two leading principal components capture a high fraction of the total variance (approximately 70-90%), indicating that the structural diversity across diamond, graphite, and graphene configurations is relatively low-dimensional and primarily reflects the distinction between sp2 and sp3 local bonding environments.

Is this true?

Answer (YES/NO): NO